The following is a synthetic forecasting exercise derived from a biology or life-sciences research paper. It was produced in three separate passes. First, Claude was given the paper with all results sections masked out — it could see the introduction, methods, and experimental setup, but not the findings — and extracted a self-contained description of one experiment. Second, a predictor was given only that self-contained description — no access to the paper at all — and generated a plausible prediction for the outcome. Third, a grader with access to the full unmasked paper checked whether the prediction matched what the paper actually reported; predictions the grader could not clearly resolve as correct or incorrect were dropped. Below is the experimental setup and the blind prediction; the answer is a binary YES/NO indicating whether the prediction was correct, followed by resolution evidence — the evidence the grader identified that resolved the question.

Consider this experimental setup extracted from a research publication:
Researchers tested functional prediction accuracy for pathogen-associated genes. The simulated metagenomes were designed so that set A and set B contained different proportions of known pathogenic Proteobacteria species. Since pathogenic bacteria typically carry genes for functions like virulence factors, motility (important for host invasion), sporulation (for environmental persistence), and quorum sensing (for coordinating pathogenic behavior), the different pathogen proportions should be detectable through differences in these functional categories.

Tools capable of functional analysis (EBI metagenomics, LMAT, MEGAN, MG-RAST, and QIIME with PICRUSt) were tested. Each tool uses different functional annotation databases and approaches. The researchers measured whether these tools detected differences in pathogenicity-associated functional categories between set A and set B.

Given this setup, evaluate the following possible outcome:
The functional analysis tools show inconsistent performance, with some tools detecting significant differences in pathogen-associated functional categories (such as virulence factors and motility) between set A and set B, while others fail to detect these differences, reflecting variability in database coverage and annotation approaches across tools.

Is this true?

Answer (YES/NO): NO